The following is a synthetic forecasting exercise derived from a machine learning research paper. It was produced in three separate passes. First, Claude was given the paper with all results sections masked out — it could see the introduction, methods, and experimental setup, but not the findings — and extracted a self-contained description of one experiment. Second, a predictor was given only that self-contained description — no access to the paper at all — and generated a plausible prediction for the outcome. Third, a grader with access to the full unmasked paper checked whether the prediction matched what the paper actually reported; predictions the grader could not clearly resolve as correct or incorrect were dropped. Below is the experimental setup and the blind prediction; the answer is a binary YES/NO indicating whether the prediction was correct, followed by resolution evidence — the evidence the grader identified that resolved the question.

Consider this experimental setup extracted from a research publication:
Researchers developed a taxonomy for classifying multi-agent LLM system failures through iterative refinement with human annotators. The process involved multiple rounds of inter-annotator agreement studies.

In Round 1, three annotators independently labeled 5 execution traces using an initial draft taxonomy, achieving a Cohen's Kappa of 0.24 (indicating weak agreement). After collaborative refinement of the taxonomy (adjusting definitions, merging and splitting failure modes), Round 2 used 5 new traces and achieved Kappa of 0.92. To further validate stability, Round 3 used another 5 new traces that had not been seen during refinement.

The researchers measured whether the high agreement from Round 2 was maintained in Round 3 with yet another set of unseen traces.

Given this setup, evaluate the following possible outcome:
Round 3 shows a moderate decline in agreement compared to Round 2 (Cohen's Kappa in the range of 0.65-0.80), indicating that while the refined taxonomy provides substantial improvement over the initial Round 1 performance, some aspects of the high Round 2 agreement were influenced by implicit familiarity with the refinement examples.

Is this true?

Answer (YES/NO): NO